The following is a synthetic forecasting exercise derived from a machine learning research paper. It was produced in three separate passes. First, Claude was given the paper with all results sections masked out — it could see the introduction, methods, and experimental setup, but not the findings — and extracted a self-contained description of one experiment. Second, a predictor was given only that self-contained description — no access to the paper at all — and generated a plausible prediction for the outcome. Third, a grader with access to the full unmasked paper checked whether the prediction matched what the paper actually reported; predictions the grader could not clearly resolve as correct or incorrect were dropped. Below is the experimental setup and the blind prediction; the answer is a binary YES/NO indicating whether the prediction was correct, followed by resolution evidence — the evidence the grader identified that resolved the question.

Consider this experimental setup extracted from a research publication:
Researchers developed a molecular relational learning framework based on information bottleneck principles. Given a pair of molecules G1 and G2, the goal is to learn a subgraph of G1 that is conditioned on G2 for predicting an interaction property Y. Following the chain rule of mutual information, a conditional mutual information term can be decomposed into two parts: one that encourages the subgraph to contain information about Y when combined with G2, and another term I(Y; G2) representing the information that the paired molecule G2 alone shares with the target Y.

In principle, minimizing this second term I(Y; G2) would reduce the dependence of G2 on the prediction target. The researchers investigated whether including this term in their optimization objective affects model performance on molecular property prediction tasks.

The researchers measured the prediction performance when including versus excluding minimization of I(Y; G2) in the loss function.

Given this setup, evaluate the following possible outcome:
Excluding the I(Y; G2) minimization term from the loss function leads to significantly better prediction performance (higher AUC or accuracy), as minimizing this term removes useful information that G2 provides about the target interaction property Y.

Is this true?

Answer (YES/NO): YES